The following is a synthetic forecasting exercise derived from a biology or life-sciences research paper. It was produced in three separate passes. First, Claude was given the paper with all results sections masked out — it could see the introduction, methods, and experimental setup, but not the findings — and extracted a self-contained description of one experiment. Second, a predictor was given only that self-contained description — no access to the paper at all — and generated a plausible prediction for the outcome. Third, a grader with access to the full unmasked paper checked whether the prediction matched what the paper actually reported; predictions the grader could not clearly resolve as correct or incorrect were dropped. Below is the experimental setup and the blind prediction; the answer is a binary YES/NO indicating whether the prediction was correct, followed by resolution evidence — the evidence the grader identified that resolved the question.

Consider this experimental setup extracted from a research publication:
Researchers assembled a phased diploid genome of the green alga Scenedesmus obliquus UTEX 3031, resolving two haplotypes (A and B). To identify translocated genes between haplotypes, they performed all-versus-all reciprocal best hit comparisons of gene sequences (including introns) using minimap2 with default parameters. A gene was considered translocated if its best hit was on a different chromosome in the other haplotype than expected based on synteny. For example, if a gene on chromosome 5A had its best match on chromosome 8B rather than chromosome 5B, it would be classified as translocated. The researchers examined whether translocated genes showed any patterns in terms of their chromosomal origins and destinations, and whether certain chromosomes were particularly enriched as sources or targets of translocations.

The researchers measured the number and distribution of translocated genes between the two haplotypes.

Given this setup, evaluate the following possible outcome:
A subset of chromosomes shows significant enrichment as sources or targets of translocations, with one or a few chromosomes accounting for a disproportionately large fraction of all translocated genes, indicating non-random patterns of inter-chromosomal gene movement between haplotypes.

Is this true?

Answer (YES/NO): YES